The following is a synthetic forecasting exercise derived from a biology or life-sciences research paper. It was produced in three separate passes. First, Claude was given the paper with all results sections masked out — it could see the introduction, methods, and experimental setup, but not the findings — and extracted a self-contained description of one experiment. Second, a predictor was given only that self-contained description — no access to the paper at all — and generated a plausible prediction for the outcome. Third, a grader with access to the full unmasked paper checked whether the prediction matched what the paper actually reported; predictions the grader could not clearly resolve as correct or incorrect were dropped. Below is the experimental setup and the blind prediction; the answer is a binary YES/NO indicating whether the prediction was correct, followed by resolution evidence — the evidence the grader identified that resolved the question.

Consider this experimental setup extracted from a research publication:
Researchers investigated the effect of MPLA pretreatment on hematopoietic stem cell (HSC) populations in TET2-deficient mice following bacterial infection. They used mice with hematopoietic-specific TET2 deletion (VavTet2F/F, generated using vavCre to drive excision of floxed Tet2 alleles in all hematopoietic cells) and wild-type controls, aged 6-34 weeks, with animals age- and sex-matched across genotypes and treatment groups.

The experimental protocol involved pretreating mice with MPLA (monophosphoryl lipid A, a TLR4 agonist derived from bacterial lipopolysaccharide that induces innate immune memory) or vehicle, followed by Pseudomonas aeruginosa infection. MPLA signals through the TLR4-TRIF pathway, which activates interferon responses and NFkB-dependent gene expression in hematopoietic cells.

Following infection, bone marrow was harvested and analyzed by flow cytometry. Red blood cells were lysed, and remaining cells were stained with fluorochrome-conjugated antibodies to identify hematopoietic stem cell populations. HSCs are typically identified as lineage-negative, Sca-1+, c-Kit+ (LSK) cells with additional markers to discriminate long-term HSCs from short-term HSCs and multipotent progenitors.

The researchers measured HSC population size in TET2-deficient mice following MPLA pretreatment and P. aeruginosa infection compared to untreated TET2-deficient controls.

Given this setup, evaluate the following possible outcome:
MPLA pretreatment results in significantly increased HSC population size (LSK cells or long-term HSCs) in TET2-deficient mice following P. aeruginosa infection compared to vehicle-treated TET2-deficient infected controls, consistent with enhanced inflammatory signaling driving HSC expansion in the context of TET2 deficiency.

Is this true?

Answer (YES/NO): NO